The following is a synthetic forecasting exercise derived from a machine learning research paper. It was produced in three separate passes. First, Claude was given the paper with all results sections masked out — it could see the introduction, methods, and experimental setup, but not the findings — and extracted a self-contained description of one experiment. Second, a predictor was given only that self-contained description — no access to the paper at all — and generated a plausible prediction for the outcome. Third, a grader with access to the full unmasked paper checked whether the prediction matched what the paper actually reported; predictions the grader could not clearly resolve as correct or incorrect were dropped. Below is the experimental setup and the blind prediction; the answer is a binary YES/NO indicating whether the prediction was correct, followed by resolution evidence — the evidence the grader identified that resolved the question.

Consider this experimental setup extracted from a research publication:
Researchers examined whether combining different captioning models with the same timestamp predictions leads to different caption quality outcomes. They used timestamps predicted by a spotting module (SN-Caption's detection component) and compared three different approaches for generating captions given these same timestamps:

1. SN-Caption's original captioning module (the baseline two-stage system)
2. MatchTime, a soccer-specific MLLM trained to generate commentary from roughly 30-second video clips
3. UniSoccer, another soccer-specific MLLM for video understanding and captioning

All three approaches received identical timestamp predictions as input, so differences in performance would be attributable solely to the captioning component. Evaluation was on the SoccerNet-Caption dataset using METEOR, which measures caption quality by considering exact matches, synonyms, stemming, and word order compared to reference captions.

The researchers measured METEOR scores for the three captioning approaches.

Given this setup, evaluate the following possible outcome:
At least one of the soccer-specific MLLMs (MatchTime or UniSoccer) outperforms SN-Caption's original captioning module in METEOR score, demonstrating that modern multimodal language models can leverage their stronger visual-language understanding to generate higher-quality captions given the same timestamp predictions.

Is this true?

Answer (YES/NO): NO